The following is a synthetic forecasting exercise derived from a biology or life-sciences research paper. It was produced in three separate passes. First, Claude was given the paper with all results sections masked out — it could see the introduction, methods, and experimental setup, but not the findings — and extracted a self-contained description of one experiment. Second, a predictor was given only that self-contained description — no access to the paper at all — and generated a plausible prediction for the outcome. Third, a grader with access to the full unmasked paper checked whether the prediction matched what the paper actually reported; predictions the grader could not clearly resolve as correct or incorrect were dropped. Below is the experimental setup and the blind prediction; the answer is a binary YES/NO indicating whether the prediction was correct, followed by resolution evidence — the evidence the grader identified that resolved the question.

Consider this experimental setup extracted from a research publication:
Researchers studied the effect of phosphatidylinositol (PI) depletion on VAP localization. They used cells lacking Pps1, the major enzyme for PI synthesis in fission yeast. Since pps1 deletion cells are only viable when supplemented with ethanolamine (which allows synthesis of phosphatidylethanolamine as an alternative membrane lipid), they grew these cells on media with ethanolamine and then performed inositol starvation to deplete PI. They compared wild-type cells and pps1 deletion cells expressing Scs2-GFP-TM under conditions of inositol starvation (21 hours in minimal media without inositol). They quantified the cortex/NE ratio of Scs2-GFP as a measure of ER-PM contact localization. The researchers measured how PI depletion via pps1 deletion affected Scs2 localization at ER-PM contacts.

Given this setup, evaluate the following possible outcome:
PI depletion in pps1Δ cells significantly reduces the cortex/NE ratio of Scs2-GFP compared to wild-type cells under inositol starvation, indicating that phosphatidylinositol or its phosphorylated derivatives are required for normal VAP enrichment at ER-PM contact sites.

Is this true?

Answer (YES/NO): YES